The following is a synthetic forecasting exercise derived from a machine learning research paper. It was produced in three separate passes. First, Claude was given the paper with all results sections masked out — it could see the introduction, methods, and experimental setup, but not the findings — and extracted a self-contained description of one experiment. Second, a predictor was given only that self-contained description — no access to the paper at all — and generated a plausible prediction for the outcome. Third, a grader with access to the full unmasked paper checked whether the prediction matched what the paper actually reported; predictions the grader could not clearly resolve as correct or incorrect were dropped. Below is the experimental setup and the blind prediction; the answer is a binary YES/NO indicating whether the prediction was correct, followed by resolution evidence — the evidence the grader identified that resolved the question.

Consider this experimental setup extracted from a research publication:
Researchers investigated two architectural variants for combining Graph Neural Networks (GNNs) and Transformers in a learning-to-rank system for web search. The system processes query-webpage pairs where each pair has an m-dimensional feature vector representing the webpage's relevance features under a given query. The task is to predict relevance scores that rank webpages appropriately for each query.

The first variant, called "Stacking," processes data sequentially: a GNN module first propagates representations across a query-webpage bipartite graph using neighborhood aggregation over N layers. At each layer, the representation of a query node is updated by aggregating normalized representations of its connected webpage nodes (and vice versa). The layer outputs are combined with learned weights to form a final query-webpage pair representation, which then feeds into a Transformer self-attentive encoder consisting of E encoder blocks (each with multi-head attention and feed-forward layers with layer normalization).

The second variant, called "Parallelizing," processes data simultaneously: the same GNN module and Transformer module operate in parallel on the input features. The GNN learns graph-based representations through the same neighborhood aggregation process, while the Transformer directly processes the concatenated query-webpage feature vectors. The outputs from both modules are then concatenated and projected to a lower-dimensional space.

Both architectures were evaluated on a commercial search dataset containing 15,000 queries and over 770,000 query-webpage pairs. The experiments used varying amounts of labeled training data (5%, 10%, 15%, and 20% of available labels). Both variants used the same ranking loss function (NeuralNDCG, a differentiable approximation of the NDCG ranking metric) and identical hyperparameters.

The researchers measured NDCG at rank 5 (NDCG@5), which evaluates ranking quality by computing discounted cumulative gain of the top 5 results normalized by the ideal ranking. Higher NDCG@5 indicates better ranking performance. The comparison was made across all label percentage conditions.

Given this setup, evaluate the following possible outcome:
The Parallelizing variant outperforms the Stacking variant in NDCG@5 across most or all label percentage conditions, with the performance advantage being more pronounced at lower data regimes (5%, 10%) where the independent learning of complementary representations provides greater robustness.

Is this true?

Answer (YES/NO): NO